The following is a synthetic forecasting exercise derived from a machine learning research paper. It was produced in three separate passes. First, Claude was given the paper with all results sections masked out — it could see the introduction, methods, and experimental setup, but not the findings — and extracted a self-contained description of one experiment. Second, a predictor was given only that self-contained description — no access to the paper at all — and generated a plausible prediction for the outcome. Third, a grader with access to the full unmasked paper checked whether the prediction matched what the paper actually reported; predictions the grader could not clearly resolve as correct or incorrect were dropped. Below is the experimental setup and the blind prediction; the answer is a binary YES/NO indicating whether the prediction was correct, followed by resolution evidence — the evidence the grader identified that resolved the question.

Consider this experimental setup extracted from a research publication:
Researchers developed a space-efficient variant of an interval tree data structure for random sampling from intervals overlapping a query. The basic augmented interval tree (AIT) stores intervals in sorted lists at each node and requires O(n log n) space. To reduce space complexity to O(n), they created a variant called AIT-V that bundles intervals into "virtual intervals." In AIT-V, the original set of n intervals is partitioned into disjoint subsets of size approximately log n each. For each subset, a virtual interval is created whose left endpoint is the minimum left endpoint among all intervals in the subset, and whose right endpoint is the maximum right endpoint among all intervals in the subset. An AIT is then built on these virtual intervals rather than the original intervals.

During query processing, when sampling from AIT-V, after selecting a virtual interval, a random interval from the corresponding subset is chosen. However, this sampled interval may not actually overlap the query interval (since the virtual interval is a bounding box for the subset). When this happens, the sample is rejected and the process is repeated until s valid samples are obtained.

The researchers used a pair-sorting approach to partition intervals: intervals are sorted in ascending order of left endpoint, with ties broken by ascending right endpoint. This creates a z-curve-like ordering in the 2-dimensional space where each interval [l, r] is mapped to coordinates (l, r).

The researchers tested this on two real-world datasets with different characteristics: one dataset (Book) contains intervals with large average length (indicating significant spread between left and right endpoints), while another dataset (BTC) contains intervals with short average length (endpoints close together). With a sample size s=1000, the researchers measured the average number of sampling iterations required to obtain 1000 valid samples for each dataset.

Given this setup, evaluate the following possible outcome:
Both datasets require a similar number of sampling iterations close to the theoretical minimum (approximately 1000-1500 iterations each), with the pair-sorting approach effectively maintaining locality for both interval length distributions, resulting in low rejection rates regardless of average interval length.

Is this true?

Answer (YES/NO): YES